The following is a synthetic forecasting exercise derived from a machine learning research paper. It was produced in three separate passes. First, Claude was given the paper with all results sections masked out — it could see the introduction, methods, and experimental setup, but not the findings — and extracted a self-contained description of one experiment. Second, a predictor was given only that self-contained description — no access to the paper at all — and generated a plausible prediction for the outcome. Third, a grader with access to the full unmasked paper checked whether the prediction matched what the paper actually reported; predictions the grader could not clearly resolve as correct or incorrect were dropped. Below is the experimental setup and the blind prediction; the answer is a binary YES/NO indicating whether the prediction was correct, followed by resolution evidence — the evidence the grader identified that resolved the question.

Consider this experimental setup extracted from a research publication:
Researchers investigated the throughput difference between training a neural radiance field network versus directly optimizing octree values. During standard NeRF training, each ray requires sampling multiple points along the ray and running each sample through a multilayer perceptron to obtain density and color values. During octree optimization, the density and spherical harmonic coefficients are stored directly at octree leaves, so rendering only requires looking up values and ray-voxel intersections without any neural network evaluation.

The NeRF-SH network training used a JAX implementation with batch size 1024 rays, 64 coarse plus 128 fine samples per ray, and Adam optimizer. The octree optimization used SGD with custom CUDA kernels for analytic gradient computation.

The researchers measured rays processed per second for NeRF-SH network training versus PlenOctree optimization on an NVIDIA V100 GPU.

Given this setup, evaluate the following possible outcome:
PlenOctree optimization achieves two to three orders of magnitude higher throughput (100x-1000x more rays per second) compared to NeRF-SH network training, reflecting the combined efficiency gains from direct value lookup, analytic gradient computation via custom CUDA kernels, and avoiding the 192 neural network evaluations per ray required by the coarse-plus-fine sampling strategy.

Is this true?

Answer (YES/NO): YES